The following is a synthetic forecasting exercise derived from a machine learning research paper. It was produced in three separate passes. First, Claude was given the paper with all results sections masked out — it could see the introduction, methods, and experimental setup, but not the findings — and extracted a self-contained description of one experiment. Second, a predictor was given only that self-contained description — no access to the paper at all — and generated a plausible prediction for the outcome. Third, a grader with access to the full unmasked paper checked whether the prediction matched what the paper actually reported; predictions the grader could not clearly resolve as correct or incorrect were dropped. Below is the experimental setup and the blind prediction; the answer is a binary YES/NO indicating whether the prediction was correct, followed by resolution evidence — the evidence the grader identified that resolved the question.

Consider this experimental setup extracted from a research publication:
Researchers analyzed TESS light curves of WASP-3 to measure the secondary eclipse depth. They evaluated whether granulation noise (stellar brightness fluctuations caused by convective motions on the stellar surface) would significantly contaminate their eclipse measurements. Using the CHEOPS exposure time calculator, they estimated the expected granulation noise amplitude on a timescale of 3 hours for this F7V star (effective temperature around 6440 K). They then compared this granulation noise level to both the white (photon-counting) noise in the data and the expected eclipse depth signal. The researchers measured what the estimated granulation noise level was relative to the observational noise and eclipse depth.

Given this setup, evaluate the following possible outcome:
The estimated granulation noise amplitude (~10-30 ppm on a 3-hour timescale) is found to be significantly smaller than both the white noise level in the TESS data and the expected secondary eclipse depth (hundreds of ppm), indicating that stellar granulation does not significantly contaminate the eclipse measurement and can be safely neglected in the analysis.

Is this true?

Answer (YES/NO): NO